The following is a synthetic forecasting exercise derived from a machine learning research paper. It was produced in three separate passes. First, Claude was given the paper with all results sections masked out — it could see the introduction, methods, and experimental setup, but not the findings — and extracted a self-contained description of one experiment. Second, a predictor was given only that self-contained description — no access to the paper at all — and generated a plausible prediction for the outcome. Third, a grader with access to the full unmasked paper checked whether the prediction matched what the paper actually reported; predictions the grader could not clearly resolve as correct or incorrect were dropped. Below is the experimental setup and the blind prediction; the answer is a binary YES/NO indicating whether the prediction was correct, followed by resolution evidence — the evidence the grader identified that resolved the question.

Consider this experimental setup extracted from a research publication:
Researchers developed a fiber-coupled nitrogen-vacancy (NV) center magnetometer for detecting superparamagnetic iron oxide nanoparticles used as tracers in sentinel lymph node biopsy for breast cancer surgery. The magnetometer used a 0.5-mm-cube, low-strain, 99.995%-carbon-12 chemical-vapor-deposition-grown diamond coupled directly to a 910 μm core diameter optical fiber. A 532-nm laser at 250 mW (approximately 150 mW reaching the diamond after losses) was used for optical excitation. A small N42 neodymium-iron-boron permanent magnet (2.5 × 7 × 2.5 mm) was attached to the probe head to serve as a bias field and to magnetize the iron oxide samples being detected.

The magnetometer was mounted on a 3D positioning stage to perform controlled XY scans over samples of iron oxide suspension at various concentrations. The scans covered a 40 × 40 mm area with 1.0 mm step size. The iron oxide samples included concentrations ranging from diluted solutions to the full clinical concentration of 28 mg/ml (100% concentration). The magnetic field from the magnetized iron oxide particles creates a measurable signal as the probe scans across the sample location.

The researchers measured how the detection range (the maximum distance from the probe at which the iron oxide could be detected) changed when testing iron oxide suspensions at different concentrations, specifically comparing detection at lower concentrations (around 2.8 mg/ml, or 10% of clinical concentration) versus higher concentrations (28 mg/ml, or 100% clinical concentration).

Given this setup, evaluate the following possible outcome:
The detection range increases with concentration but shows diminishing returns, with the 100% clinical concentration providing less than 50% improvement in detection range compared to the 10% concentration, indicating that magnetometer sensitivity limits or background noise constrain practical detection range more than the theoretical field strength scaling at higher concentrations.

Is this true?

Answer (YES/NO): NO